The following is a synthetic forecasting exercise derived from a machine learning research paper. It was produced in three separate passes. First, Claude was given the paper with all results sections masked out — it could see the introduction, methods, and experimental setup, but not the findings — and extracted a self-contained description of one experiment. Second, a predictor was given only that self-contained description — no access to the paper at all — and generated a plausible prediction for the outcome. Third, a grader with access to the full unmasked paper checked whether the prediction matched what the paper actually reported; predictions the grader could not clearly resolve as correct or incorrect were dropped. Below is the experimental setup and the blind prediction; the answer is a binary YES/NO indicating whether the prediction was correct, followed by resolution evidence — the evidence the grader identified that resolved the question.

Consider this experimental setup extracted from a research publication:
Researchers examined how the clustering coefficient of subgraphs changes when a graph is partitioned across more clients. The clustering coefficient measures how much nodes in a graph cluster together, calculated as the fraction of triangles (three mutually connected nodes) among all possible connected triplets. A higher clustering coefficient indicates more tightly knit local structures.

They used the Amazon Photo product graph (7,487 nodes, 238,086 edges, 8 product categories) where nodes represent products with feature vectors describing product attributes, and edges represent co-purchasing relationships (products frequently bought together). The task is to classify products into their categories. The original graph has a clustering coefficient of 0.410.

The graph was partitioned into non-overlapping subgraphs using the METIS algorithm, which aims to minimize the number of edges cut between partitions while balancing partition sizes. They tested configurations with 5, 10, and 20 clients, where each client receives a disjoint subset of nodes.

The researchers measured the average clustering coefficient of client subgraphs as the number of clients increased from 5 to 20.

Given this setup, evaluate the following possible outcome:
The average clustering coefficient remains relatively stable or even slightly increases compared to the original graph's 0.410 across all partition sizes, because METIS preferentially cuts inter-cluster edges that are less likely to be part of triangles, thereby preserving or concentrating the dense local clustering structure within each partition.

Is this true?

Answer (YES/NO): YES